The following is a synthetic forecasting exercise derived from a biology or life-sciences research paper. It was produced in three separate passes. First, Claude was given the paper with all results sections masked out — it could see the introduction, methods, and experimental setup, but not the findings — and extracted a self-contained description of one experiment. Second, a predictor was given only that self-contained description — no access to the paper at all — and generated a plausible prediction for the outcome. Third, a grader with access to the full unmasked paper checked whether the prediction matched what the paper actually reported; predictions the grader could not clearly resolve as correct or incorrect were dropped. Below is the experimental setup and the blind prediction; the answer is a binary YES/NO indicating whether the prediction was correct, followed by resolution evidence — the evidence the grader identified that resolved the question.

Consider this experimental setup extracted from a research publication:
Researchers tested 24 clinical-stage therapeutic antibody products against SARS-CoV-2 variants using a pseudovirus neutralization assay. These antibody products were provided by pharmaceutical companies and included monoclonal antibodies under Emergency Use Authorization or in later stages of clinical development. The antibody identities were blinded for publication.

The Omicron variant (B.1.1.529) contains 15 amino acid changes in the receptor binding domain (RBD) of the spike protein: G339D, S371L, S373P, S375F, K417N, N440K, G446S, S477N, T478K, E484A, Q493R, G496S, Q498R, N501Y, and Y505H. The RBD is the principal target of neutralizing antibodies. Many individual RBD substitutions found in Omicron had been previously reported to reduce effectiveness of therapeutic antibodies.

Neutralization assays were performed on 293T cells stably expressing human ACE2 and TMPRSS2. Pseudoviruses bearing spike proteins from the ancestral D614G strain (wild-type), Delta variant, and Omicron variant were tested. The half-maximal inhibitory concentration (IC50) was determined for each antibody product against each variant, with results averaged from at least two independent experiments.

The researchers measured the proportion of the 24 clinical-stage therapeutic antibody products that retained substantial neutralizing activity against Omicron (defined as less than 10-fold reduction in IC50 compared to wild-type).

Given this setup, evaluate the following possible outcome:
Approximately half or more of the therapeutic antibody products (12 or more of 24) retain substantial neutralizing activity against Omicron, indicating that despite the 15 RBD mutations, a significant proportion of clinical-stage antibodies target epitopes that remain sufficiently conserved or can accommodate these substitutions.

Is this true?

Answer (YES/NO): NO